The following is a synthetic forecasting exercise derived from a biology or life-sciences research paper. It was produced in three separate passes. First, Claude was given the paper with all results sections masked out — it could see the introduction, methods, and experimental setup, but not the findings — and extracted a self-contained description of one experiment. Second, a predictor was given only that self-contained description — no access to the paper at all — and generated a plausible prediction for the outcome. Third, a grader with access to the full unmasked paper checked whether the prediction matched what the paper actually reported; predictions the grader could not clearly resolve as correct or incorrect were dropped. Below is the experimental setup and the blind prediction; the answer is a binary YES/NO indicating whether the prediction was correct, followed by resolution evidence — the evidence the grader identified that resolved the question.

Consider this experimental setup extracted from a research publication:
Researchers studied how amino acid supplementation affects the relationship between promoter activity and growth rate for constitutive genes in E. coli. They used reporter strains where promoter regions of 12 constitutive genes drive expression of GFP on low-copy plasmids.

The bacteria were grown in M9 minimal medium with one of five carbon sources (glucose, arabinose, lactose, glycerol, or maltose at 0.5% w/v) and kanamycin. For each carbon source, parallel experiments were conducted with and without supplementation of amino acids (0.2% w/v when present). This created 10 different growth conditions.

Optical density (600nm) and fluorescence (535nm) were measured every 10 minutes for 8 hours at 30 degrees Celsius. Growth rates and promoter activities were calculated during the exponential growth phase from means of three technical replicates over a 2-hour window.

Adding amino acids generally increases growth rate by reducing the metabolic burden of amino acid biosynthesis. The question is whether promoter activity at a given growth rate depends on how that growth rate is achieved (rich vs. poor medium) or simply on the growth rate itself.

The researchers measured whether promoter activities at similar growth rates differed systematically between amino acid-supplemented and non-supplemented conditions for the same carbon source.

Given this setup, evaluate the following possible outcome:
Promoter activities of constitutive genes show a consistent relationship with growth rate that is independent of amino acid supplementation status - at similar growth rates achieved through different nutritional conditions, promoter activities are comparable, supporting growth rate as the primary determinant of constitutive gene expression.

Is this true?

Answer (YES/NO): YES